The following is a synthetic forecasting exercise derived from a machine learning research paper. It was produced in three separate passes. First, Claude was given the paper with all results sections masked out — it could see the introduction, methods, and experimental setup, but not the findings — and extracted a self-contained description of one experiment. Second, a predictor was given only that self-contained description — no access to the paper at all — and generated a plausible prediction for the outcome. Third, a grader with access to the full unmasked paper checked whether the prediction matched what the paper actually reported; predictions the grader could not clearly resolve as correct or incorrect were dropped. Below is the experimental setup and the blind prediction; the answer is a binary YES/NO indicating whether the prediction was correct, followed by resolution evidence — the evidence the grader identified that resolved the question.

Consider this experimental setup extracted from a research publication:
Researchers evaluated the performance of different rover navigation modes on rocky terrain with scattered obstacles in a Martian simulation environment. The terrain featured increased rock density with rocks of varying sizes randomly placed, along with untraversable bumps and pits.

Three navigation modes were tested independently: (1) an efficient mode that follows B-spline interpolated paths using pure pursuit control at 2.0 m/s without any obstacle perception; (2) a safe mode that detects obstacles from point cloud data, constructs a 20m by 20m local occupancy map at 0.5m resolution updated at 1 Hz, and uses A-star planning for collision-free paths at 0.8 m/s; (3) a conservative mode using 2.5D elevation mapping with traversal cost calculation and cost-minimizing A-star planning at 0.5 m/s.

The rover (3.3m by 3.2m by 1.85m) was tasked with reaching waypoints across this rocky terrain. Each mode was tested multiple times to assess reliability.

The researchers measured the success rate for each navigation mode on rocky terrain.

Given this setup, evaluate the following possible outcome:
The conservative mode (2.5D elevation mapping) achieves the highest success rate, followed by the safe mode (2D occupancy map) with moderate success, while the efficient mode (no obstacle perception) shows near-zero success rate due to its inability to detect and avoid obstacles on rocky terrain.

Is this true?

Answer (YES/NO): NO